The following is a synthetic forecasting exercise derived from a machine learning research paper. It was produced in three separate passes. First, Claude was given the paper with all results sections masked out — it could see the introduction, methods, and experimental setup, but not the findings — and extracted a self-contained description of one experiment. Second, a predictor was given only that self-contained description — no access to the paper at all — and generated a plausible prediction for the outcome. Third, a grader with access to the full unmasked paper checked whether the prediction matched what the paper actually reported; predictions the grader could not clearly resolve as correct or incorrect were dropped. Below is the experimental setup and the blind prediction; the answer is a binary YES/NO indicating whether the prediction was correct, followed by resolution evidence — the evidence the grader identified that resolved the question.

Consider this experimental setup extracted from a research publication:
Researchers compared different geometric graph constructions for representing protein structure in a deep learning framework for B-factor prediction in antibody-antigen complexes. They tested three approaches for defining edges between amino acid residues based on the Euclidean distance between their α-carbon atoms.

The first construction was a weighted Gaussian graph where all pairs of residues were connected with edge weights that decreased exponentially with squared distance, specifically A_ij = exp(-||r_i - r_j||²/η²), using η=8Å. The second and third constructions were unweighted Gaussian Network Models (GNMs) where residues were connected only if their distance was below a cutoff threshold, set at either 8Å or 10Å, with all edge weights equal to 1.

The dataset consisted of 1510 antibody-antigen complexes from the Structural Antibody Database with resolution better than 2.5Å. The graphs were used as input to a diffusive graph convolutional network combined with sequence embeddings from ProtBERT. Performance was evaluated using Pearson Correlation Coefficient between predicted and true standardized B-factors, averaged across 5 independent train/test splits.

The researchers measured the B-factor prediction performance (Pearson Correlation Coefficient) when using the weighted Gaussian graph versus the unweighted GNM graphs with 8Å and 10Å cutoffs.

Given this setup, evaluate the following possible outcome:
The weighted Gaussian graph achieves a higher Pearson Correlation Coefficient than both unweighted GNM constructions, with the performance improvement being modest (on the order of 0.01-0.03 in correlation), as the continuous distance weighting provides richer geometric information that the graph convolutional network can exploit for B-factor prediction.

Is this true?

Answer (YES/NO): YES